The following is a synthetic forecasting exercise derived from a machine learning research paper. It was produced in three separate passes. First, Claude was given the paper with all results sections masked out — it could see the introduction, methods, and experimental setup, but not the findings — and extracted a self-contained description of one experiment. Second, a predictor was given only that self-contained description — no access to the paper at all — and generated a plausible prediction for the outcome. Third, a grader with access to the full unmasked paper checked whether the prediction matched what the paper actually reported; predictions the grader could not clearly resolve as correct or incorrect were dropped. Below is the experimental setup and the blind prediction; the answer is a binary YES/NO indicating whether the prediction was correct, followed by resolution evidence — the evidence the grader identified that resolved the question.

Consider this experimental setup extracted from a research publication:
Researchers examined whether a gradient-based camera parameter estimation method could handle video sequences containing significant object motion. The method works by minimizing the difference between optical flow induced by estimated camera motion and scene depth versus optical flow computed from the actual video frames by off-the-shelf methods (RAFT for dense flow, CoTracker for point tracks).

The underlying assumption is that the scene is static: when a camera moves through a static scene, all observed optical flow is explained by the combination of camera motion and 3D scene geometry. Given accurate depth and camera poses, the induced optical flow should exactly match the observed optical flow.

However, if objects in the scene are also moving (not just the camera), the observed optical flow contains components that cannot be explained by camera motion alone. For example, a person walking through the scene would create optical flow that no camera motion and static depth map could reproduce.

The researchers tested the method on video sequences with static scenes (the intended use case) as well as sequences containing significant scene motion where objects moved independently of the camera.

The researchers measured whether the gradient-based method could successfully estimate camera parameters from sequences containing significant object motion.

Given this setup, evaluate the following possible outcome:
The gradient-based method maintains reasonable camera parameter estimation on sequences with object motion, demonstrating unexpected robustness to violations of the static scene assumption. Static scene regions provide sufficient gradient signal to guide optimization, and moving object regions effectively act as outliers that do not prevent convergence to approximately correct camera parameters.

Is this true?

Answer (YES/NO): NO